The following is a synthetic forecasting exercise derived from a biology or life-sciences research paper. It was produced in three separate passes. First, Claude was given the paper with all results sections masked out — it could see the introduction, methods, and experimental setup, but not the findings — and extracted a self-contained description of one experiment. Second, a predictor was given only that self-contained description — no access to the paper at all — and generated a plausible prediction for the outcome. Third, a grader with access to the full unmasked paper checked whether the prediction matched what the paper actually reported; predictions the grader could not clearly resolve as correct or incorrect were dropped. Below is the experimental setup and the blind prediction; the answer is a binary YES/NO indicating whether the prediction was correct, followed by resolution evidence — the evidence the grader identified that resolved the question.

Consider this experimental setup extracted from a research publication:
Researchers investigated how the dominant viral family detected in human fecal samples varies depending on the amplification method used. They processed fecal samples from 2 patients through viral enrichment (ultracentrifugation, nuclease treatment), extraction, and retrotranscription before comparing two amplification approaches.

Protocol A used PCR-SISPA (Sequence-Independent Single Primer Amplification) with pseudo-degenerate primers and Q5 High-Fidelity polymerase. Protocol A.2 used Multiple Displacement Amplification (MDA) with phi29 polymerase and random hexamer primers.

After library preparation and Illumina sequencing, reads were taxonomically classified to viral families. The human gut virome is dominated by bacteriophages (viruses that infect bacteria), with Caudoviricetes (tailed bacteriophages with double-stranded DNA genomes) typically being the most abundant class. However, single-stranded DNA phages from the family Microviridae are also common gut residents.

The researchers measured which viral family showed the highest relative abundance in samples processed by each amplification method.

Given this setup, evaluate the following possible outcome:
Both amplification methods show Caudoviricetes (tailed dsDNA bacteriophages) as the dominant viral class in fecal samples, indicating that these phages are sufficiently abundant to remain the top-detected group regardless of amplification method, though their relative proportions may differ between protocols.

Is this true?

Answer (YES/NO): NO